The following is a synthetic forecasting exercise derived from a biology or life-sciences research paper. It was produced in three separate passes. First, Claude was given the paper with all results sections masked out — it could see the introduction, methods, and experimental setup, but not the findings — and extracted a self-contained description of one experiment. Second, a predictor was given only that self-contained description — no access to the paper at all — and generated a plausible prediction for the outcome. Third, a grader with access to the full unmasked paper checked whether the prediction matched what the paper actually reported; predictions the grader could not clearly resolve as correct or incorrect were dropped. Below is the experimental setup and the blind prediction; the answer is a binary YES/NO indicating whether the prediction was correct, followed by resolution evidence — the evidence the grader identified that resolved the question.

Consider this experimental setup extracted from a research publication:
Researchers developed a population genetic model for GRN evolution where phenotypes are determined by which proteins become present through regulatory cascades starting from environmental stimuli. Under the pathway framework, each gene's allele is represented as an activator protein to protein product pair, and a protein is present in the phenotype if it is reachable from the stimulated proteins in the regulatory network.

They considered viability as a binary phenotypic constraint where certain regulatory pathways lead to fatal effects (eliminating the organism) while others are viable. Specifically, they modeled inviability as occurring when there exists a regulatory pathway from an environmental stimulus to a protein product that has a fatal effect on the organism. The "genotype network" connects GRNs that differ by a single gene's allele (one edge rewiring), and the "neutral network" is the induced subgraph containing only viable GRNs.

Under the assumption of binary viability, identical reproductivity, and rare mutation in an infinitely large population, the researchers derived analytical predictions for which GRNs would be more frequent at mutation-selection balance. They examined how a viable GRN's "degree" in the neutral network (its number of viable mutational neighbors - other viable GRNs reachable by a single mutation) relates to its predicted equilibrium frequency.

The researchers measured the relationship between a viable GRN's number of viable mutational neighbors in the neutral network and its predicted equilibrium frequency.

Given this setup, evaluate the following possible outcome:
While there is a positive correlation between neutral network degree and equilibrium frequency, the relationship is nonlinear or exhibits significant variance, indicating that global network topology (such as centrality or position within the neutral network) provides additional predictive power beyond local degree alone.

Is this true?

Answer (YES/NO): YES